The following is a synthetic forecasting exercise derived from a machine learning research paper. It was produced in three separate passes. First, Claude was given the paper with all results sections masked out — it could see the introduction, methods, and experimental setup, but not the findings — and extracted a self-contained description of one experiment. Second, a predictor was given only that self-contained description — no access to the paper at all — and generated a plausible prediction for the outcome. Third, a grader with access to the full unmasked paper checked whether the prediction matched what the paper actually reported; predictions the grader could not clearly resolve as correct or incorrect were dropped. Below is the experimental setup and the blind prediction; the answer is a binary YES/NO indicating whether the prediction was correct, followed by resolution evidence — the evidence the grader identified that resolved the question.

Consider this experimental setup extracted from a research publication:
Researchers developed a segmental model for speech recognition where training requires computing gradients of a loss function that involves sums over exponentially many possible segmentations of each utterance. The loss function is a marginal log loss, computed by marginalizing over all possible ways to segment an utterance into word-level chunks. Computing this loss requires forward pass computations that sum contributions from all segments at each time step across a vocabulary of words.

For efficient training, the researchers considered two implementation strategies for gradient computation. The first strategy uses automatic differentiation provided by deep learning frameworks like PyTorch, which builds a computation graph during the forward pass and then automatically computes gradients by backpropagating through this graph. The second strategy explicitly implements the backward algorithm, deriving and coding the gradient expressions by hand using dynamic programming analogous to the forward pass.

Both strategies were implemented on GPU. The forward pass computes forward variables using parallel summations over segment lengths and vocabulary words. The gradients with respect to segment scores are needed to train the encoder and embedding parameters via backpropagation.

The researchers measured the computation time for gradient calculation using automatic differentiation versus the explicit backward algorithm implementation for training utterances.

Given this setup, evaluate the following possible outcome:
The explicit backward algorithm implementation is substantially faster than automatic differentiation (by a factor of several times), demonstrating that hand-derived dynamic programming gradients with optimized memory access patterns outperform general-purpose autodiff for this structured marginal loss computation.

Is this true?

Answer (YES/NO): YES